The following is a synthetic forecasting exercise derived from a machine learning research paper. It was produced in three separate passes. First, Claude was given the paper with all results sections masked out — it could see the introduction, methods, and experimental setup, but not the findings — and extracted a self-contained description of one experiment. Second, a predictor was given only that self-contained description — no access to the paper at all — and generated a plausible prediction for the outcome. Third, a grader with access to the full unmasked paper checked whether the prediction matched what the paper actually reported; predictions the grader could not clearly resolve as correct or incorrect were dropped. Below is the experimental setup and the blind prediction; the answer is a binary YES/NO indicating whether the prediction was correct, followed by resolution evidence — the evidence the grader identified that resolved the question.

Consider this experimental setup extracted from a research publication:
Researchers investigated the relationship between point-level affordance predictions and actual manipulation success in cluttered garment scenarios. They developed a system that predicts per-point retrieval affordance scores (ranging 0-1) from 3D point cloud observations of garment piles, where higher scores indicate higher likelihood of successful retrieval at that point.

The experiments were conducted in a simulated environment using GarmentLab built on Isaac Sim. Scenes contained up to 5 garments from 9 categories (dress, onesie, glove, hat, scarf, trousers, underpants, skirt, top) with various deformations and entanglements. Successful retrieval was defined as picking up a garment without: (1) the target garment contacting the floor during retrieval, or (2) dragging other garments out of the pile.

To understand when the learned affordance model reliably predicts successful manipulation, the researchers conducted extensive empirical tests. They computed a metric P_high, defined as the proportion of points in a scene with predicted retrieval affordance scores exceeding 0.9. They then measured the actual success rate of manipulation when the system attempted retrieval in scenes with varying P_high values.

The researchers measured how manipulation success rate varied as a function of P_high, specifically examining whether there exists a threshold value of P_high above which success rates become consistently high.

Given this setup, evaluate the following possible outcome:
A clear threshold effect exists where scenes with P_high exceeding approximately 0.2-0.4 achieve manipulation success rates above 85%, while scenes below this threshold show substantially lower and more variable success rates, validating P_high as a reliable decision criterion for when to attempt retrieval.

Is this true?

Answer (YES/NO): NO